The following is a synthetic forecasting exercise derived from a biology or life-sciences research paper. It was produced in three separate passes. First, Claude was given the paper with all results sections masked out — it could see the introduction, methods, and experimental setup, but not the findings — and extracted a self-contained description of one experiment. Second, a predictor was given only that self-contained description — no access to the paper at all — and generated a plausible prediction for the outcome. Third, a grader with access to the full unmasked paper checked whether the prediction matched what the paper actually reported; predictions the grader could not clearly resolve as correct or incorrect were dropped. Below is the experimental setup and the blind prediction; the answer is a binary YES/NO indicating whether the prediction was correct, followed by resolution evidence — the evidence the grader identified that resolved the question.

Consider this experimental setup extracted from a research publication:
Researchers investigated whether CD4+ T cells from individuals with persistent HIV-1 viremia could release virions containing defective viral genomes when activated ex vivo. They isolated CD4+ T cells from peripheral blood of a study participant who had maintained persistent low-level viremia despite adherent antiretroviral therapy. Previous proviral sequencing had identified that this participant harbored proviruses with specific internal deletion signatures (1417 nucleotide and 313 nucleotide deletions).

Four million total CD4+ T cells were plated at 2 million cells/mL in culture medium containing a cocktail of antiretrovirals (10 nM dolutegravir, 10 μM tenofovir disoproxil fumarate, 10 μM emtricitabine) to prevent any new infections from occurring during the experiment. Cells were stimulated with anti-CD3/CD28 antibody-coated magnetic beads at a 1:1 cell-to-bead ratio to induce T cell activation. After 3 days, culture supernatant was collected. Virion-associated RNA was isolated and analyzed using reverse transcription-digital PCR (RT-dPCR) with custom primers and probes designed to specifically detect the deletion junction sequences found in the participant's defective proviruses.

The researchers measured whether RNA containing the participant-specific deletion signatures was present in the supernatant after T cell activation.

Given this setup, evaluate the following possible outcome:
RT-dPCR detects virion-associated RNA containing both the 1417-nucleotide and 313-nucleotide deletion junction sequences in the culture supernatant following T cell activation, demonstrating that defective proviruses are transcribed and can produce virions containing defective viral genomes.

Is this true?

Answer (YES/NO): YES